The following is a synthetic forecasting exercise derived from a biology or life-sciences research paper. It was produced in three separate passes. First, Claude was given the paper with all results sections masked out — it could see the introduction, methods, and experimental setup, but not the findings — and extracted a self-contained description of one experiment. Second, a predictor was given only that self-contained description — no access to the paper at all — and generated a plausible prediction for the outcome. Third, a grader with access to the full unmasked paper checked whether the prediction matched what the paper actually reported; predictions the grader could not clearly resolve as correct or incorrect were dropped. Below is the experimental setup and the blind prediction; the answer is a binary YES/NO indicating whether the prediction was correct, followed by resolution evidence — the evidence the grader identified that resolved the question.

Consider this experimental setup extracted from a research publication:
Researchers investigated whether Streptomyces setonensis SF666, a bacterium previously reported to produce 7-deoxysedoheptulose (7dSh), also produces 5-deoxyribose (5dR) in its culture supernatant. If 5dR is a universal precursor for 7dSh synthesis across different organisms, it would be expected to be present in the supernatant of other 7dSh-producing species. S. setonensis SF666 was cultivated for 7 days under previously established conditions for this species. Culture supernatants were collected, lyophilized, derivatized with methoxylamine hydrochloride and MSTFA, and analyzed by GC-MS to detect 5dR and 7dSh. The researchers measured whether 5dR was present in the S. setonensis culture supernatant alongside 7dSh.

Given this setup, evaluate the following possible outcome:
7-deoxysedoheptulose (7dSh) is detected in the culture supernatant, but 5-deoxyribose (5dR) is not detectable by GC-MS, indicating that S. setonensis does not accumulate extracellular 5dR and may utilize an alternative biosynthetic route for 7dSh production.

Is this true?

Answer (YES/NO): YES